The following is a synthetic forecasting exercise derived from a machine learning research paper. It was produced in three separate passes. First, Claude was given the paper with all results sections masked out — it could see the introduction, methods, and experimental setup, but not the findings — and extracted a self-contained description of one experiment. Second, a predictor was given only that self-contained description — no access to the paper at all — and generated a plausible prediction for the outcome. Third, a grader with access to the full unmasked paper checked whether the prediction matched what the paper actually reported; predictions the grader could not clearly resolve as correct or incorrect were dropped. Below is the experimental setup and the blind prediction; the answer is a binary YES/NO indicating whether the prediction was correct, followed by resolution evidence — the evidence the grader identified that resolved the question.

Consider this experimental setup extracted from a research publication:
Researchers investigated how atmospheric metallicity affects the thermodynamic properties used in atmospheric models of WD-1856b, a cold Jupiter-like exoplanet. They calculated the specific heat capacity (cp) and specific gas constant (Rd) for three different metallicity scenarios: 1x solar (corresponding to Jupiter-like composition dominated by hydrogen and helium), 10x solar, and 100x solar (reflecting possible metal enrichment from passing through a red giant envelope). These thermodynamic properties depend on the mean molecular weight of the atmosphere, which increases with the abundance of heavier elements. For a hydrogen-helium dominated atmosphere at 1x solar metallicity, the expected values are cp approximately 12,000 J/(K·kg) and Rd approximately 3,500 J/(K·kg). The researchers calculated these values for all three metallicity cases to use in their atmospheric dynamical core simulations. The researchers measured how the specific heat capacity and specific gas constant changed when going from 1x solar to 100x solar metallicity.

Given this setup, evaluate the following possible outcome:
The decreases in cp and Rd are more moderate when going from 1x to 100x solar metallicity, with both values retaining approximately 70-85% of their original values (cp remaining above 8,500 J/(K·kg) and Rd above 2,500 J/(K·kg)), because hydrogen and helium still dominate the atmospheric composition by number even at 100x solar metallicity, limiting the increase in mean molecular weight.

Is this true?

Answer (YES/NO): NO